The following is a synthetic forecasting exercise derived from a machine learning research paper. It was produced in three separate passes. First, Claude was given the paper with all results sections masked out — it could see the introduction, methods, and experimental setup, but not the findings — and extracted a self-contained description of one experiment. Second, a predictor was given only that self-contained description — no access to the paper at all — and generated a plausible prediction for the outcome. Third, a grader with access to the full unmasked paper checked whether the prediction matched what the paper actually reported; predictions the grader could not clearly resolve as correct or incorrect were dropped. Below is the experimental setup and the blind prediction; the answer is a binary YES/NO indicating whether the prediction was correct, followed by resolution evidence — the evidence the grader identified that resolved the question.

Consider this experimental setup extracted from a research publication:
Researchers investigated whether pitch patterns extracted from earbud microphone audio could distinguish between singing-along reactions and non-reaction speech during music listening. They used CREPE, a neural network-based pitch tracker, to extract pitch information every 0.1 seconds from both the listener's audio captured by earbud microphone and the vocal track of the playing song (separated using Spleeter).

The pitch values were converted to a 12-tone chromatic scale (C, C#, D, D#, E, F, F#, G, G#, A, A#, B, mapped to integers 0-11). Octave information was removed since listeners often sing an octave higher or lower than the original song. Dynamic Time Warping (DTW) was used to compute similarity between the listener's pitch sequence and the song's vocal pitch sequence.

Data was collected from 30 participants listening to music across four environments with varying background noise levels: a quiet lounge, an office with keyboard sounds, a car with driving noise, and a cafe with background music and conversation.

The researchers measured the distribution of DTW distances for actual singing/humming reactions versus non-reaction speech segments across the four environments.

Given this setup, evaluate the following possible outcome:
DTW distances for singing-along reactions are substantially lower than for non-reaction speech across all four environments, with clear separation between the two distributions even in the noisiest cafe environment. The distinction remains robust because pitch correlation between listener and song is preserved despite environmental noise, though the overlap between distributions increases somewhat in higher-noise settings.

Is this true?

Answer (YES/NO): NO